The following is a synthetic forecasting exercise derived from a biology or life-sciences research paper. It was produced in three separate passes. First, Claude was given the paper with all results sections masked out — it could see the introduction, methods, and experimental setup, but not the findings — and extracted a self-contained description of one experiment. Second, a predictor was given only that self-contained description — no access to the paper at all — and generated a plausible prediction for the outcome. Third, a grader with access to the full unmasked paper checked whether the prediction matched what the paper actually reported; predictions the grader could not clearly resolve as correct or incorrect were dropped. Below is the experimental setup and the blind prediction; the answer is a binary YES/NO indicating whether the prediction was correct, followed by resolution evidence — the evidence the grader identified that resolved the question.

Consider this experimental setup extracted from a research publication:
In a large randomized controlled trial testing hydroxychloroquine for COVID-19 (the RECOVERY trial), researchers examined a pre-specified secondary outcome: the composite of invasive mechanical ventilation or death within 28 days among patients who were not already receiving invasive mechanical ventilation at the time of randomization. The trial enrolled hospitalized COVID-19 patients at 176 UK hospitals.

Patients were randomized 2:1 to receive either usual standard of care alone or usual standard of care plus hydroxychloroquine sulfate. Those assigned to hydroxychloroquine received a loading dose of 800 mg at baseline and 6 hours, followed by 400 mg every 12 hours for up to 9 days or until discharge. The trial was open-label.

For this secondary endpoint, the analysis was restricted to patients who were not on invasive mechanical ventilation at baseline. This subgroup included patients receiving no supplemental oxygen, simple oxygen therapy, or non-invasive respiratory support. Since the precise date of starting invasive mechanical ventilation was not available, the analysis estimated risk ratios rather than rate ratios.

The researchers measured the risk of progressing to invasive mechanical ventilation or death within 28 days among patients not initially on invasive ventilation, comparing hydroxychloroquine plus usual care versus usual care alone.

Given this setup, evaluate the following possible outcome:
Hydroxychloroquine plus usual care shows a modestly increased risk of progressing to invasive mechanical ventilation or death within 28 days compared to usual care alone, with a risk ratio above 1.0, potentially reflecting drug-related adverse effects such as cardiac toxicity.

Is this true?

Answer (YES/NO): NO